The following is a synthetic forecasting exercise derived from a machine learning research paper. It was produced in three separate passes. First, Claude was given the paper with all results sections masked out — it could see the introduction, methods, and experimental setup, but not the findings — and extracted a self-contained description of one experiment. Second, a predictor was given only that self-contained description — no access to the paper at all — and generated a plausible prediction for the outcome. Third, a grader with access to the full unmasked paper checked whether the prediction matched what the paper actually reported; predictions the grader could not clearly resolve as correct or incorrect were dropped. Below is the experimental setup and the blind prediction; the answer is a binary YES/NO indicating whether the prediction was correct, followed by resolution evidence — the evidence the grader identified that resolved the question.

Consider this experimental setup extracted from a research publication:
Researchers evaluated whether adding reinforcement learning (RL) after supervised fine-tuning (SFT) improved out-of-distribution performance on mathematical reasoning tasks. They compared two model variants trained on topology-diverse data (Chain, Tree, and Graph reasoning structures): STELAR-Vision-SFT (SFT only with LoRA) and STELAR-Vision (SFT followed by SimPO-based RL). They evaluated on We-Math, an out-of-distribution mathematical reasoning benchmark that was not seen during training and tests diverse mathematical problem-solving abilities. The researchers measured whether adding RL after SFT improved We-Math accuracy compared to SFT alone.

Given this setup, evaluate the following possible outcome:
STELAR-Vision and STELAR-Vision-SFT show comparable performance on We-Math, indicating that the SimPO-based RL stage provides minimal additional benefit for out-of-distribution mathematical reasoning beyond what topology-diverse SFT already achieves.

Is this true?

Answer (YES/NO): NO